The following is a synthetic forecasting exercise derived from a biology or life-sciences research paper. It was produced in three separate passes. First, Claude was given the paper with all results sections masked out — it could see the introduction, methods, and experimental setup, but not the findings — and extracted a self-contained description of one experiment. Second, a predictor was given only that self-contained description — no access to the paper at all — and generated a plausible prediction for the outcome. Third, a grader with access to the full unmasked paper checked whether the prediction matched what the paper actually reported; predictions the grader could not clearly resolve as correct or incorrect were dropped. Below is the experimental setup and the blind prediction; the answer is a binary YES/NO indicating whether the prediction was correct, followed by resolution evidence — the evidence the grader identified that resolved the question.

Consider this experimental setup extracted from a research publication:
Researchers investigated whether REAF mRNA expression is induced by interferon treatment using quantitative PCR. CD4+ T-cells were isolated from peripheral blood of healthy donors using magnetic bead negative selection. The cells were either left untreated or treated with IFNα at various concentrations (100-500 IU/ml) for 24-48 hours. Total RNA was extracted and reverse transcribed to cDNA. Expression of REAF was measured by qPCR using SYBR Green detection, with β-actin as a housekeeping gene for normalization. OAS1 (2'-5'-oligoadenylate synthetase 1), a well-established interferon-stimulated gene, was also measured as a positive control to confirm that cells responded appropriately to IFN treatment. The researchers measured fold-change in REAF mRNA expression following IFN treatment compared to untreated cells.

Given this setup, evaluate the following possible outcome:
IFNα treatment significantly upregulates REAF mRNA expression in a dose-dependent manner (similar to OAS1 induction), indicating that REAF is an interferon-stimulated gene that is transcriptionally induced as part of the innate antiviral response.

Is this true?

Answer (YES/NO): NO